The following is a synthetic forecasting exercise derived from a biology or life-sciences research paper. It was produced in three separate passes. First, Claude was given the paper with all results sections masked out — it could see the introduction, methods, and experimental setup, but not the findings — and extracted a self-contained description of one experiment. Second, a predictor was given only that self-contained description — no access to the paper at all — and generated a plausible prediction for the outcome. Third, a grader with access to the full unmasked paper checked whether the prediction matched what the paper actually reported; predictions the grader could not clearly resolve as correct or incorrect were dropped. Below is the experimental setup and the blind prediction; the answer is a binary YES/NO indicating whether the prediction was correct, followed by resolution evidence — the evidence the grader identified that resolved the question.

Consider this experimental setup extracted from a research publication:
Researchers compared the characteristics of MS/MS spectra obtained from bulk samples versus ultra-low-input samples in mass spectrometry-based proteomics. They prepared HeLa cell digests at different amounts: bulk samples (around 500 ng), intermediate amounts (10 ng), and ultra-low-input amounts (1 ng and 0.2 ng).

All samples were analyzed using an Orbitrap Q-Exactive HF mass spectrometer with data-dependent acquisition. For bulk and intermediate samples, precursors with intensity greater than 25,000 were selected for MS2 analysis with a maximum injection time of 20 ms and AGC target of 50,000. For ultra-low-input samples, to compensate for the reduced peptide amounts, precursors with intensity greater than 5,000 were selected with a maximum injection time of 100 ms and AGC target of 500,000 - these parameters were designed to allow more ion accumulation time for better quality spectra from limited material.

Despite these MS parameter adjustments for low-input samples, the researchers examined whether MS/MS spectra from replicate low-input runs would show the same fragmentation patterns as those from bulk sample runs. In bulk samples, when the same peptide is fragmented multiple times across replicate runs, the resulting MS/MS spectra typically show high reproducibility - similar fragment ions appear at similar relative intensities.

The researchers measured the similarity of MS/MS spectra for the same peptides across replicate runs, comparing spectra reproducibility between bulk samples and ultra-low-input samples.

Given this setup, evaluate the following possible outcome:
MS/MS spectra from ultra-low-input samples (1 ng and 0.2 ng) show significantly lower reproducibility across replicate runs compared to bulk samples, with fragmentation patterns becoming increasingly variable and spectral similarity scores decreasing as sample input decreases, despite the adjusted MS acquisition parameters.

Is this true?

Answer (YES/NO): YES